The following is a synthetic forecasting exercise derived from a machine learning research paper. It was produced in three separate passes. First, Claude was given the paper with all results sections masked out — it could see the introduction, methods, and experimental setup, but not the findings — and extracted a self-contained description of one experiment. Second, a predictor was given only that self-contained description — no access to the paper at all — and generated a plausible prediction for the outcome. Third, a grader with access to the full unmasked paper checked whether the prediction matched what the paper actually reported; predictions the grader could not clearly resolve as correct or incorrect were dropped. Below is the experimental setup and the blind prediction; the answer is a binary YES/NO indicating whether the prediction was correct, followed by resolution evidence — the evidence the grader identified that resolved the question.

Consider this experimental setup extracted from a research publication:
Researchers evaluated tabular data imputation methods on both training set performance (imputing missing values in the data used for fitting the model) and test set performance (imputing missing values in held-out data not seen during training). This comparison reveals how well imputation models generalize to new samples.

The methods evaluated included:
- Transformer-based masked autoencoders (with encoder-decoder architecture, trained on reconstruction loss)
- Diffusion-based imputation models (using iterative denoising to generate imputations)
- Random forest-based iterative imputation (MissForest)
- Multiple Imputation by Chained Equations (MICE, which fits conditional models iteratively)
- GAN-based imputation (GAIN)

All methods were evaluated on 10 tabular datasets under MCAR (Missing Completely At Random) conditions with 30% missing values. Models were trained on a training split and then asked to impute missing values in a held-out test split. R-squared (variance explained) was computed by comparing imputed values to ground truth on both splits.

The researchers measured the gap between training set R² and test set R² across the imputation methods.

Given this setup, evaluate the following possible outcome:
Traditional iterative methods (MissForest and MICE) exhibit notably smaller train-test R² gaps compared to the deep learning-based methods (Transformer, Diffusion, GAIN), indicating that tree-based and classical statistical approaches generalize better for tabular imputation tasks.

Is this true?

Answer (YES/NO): NO